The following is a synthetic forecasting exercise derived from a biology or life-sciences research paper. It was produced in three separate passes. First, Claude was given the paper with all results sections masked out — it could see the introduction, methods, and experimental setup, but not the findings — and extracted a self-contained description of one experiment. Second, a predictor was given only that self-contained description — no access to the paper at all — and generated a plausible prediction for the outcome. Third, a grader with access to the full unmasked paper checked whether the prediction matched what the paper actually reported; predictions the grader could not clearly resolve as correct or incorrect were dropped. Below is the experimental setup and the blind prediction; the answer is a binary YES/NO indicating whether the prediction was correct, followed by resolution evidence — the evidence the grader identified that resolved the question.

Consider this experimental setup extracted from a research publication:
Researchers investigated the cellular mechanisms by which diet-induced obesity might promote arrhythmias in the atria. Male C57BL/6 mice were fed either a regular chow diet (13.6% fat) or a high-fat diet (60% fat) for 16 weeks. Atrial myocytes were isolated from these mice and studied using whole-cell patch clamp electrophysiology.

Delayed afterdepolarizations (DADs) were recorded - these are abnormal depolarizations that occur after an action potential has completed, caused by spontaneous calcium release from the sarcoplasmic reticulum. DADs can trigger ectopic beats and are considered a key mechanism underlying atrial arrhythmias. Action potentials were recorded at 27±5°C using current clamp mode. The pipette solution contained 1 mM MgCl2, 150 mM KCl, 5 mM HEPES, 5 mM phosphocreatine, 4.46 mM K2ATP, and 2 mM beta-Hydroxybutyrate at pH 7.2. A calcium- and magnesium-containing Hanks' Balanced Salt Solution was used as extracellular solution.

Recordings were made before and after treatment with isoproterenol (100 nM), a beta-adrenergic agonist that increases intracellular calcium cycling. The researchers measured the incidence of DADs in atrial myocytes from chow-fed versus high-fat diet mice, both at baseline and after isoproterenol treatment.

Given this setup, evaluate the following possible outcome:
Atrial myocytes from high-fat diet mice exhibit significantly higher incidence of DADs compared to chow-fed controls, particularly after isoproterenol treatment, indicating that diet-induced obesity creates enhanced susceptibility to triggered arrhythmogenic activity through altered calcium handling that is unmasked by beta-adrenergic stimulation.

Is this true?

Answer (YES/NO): YES